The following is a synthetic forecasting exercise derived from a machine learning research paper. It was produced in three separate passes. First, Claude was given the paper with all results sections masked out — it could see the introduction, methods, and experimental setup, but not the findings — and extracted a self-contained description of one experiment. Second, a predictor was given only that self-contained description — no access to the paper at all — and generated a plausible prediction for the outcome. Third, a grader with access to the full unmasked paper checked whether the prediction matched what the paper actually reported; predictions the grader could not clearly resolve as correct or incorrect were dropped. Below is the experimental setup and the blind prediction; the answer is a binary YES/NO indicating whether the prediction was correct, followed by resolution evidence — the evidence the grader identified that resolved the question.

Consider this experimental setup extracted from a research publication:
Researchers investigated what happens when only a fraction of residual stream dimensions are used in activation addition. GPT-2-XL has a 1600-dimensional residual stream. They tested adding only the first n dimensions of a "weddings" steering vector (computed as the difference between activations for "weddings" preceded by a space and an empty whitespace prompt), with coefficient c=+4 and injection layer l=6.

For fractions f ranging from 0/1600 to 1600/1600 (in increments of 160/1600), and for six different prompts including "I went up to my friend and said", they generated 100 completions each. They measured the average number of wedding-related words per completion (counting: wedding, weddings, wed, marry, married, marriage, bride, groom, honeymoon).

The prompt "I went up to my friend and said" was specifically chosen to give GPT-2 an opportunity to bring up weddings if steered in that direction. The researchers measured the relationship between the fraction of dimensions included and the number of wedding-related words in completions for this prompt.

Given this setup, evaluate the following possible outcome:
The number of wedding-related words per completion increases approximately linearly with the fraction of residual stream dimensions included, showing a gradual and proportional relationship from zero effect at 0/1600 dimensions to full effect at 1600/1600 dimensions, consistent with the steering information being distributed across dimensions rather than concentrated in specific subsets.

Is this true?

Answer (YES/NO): NO